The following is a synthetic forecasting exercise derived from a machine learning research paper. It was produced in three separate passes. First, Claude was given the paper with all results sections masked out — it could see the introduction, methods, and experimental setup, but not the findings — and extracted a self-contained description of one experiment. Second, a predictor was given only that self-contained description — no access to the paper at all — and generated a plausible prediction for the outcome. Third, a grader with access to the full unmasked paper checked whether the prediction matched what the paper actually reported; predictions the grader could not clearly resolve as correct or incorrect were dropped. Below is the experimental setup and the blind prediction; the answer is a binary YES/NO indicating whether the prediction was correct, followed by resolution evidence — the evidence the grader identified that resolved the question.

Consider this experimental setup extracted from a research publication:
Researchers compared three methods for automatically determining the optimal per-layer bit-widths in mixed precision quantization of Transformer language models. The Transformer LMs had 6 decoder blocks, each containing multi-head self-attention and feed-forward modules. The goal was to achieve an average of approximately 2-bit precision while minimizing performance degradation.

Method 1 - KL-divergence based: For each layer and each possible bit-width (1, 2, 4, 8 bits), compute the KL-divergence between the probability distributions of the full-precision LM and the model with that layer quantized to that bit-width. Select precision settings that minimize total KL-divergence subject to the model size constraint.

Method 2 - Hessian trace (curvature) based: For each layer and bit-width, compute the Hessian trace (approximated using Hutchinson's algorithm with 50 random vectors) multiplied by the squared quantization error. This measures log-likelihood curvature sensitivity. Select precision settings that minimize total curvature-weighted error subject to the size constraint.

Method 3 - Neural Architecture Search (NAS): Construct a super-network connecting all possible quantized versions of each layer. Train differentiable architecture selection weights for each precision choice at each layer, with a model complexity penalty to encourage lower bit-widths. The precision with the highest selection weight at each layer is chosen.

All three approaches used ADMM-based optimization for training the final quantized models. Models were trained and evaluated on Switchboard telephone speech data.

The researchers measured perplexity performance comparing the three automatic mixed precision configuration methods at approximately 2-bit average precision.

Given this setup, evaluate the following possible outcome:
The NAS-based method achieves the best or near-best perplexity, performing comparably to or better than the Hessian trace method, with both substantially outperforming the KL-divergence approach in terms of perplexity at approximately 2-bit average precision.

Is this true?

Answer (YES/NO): NO